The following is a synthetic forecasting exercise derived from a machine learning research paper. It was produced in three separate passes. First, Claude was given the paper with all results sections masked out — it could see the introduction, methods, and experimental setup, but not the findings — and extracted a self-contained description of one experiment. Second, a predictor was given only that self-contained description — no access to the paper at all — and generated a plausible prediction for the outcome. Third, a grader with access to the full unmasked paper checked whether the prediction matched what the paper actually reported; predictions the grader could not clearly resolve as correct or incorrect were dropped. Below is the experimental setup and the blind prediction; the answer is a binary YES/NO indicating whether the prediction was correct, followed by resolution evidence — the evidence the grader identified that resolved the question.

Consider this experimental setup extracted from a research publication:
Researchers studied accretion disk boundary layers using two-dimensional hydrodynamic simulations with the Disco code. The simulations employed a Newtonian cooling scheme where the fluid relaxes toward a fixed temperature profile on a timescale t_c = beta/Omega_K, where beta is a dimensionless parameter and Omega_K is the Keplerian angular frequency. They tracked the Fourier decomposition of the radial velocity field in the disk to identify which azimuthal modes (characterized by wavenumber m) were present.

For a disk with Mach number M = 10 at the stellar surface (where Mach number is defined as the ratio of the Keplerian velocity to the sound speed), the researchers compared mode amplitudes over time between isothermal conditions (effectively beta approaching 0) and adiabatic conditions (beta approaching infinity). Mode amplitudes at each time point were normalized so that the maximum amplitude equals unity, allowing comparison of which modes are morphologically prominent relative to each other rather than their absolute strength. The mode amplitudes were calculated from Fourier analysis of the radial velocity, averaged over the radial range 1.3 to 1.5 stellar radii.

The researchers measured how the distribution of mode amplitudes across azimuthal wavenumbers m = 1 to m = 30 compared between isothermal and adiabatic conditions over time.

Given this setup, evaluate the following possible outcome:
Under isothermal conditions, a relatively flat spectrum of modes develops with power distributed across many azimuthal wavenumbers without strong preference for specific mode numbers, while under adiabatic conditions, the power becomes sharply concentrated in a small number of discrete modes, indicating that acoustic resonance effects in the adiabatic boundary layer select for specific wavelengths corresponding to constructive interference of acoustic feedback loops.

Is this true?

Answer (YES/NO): NO